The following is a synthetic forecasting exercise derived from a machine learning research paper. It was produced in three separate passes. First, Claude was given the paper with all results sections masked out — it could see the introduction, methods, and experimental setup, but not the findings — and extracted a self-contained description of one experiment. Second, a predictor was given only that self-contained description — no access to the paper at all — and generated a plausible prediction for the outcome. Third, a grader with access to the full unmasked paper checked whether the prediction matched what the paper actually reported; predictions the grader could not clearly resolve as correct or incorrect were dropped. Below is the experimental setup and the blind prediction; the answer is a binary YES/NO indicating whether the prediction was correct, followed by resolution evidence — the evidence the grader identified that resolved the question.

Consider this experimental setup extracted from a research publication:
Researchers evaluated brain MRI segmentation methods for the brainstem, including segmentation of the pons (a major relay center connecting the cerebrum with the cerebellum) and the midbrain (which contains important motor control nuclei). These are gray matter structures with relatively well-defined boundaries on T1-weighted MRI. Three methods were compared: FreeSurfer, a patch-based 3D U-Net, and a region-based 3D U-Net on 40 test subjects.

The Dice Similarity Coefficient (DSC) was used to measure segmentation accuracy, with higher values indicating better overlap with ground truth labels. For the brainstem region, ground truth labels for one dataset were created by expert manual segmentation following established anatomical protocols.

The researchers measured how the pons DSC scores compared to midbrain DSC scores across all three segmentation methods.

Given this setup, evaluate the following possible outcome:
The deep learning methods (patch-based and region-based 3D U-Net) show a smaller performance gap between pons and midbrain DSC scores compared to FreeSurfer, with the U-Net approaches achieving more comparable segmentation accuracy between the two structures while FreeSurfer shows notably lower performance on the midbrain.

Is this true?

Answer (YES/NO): NO